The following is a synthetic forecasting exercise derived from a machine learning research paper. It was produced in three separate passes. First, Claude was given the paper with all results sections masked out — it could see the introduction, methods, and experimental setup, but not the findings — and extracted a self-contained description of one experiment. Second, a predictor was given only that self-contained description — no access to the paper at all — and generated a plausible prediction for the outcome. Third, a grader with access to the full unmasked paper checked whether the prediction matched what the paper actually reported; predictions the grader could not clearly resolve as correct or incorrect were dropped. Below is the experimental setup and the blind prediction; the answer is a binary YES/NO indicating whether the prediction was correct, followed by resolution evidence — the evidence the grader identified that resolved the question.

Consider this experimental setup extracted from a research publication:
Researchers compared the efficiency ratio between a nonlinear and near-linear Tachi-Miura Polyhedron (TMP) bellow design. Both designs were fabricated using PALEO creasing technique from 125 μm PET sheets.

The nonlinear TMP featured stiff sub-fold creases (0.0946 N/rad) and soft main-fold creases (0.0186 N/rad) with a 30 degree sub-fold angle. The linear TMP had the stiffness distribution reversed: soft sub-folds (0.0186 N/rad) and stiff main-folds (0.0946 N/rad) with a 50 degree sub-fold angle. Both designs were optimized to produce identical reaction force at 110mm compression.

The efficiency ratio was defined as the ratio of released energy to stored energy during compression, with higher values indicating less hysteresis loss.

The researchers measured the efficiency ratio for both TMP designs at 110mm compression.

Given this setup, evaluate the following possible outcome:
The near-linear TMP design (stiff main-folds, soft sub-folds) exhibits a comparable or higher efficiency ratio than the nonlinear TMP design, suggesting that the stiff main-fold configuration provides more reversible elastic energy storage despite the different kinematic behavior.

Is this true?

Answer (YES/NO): NO